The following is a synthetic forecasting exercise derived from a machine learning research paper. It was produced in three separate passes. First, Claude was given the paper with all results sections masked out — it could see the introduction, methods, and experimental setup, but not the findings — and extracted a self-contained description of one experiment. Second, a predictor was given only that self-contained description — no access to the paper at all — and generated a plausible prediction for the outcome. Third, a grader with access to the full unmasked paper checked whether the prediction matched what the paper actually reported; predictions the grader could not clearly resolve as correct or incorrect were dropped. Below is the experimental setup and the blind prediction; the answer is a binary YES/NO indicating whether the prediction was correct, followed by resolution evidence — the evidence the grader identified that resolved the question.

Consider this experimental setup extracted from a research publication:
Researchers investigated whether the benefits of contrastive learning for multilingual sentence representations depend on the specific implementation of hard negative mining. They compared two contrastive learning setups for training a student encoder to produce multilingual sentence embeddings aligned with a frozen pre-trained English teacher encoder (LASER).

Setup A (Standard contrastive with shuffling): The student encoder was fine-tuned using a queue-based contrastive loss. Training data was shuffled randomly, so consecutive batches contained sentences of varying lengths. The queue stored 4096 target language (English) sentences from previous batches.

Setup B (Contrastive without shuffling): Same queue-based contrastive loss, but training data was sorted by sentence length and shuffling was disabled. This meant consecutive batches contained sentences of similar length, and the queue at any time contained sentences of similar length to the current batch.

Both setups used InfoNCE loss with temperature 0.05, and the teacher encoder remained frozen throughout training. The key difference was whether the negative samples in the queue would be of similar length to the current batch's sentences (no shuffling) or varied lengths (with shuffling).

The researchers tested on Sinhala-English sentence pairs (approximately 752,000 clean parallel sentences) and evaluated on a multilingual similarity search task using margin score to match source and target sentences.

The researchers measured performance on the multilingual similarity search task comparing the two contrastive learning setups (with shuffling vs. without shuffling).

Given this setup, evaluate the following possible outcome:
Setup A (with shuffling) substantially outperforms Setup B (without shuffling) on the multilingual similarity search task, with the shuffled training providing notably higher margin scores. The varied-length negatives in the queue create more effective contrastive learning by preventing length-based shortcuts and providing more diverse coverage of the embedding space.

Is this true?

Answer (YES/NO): NO